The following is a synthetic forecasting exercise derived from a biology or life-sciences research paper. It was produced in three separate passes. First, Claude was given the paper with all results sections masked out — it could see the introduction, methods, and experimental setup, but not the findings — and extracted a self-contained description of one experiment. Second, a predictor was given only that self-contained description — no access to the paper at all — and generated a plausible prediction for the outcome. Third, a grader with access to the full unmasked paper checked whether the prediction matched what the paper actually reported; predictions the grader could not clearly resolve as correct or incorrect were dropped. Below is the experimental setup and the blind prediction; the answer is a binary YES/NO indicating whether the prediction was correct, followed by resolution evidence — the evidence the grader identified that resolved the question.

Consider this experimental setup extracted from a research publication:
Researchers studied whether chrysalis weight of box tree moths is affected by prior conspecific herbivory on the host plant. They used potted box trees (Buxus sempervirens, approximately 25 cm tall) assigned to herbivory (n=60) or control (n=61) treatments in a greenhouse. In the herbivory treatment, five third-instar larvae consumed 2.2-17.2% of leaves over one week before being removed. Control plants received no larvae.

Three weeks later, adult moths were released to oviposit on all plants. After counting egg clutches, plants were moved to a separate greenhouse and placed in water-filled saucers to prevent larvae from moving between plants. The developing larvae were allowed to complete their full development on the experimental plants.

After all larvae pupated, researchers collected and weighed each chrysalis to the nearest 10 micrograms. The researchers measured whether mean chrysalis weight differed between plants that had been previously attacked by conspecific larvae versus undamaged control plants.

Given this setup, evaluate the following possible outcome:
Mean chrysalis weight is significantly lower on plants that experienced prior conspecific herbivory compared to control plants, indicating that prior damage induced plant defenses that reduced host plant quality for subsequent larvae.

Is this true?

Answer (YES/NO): YES